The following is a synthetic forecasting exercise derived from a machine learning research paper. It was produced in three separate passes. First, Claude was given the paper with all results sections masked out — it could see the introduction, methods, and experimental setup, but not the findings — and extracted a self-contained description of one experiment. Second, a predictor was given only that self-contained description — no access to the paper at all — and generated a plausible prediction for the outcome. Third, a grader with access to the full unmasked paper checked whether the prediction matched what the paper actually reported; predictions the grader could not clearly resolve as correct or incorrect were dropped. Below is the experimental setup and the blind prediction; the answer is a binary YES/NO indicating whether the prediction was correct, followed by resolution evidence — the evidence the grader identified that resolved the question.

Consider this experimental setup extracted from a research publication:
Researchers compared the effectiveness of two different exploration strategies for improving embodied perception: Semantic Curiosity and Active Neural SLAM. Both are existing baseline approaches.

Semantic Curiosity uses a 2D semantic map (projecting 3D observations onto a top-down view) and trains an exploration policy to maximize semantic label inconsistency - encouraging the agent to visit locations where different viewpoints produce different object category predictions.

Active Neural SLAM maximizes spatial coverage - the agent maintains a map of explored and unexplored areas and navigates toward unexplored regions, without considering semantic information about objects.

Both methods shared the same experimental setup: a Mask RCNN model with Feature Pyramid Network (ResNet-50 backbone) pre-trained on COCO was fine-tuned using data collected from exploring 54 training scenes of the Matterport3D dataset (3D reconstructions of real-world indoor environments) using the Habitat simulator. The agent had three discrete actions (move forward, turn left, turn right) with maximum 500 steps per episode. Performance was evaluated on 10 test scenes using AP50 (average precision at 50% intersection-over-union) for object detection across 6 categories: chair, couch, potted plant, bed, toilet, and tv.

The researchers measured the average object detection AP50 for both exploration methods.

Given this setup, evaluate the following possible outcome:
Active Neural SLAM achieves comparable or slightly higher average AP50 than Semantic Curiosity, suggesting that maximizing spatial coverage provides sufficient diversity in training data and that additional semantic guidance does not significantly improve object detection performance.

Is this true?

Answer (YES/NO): NO